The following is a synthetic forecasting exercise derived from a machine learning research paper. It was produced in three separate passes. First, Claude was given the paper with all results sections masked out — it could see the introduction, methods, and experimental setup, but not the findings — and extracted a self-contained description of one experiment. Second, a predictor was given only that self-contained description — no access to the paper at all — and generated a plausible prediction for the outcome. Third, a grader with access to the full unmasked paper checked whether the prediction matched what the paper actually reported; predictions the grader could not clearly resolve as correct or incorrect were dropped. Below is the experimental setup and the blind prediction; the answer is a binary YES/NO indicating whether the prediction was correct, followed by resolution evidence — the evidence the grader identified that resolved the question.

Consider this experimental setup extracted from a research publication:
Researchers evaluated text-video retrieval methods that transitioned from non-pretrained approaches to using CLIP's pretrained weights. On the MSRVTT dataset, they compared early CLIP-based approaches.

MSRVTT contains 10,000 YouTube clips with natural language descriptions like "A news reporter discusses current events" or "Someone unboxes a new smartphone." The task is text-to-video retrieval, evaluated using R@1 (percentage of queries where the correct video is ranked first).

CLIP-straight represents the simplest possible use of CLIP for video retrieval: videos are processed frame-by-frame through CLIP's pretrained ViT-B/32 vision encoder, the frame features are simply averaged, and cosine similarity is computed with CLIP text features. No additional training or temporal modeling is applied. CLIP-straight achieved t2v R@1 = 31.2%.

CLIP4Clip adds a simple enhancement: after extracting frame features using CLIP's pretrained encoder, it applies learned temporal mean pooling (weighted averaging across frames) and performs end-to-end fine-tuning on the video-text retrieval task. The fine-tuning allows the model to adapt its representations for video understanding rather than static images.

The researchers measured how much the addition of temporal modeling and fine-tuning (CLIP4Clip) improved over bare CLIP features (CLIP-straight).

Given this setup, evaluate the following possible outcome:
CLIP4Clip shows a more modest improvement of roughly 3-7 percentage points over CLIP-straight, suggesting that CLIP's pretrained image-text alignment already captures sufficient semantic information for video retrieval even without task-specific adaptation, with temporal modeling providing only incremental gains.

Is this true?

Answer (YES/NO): NO